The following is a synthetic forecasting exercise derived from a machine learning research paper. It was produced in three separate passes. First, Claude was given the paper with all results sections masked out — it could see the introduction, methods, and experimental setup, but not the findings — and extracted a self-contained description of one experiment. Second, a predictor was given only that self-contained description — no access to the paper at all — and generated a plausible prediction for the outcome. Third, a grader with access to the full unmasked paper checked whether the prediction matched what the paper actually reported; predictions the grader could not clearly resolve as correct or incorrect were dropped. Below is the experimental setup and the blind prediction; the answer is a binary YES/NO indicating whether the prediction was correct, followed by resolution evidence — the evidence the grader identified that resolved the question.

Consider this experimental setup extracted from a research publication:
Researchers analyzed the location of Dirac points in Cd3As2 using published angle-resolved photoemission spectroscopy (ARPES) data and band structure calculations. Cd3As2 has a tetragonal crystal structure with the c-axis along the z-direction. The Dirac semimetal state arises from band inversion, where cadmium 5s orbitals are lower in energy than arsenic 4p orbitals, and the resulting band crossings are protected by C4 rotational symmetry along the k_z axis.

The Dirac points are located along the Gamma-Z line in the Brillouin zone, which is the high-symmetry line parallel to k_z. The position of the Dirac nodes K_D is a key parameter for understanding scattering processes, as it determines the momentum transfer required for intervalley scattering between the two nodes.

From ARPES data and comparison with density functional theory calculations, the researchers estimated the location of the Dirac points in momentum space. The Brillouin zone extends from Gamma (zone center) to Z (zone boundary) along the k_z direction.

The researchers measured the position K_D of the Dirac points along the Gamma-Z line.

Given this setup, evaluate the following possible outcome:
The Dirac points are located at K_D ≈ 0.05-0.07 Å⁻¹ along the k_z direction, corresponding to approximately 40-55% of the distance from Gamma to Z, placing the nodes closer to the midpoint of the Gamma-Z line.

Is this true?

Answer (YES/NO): NO